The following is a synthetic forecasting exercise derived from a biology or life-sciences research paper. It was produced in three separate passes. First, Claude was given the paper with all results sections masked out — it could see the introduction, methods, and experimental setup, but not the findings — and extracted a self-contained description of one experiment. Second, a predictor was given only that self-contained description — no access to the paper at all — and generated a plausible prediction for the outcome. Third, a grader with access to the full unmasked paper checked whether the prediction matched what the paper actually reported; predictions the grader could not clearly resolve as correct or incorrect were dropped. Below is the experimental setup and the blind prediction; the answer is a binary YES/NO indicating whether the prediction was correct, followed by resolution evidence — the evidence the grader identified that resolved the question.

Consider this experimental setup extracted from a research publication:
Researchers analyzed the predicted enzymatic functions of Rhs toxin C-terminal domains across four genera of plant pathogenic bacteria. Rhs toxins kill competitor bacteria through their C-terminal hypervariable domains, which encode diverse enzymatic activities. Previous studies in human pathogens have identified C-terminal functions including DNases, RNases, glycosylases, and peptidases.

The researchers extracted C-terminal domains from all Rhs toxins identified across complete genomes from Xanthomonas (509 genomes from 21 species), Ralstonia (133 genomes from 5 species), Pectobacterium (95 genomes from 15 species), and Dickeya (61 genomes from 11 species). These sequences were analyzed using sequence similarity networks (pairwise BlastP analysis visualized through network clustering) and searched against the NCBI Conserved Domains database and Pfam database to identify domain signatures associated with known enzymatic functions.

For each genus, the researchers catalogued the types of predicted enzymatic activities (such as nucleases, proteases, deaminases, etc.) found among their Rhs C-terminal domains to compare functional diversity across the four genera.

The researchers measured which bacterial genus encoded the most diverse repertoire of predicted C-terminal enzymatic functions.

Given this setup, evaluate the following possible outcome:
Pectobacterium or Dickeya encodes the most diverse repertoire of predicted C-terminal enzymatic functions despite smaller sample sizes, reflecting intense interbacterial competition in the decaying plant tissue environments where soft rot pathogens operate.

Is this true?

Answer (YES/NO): NO